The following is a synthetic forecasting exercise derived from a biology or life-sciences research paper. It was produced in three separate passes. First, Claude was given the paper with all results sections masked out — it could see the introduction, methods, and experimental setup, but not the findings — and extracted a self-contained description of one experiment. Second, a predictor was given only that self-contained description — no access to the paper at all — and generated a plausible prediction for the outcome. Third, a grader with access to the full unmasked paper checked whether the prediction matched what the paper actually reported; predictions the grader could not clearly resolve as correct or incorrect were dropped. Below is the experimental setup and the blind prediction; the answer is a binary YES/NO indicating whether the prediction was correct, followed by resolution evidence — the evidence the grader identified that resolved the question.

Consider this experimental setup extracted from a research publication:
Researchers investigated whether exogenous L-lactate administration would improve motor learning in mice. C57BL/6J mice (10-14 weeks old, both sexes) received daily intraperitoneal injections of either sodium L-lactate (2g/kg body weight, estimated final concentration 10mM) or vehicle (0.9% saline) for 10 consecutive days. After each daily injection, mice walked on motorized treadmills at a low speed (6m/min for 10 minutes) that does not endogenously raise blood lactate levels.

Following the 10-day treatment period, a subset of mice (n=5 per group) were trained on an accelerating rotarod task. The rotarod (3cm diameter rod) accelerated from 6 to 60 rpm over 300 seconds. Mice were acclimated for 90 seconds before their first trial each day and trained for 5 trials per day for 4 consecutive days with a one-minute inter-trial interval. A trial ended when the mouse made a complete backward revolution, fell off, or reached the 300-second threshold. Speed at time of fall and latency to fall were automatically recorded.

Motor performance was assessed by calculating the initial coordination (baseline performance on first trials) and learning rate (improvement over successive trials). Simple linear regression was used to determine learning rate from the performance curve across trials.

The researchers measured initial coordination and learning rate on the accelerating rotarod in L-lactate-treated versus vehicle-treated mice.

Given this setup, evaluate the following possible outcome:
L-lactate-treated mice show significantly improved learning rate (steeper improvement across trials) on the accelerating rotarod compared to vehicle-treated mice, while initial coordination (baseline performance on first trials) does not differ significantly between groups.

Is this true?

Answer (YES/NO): NO